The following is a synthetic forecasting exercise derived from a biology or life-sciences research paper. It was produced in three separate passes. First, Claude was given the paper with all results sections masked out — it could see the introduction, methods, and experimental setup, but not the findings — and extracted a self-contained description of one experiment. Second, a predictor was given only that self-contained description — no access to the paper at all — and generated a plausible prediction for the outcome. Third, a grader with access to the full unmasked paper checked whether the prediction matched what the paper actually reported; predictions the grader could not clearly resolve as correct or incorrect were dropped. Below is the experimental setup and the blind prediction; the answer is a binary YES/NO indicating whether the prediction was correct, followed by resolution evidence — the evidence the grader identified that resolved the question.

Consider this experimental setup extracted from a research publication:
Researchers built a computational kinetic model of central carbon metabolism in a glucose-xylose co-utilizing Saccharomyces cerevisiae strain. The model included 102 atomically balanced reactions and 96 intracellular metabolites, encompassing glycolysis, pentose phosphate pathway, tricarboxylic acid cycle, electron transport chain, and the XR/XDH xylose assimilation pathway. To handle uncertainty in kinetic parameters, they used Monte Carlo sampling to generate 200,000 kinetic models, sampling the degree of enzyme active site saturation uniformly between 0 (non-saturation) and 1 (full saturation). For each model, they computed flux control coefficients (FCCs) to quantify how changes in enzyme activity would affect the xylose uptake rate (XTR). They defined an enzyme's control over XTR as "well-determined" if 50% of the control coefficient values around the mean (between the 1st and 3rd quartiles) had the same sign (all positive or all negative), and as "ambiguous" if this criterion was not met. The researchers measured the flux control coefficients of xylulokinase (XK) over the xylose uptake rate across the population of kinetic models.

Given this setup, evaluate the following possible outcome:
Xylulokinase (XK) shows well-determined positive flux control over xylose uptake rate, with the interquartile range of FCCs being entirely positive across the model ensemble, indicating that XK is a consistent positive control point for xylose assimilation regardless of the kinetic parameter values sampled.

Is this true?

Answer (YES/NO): NO